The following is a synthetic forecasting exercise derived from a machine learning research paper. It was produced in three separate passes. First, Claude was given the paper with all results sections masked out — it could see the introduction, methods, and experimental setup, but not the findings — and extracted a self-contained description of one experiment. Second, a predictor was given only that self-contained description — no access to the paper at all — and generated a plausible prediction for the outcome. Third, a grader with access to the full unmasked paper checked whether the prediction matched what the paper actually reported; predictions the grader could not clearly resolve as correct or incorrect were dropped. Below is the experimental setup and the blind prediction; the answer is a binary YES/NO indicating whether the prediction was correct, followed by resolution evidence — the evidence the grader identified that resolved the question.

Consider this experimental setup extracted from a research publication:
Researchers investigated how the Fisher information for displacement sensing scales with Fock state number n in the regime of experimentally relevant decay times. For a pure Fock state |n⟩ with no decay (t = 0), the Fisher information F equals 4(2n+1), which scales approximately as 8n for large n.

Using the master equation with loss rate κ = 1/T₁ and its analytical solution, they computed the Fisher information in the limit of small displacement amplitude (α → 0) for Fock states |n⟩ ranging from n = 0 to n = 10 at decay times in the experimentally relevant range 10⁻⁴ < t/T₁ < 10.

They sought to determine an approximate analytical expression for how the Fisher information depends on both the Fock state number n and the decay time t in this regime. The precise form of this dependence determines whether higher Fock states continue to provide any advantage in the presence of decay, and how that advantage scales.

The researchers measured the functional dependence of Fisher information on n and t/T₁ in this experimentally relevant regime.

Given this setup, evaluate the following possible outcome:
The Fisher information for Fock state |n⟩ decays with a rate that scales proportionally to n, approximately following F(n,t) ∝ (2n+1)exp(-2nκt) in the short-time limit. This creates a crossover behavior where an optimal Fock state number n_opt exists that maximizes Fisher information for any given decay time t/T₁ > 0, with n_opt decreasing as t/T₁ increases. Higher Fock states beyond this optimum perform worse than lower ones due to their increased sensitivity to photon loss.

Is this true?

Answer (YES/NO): NO